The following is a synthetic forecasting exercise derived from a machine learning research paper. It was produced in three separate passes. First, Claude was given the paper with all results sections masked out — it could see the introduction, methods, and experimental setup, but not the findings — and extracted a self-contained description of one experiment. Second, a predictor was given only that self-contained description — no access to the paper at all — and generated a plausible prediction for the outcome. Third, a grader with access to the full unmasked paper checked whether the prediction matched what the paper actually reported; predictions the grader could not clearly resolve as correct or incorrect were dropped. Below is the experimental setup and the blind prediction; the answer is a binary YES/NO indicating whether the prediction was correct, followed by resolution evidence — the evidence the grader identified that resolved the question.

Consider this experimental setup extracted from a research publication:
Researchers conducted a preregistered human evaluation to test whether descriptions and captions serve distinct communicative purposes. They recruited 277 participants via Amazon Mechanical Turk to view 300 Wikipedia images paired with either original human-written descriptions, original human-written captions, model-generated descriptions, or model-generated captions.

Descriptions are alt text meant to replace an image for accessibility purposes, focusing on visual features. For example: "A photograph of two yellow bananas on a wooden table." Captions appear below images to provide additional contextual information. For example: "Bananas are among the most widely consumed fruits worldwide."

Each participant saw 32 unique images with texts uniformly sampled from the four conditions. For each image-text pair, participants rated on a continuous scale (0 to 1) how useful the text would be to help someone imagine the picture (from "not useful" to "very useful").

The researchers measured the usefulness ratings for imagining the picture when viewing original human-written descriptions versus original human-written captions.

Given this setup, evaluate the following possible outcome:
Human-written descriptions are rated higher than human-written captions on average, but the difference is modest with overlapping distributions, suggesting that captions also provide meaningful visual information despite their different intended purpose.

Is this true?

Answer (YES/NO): NO